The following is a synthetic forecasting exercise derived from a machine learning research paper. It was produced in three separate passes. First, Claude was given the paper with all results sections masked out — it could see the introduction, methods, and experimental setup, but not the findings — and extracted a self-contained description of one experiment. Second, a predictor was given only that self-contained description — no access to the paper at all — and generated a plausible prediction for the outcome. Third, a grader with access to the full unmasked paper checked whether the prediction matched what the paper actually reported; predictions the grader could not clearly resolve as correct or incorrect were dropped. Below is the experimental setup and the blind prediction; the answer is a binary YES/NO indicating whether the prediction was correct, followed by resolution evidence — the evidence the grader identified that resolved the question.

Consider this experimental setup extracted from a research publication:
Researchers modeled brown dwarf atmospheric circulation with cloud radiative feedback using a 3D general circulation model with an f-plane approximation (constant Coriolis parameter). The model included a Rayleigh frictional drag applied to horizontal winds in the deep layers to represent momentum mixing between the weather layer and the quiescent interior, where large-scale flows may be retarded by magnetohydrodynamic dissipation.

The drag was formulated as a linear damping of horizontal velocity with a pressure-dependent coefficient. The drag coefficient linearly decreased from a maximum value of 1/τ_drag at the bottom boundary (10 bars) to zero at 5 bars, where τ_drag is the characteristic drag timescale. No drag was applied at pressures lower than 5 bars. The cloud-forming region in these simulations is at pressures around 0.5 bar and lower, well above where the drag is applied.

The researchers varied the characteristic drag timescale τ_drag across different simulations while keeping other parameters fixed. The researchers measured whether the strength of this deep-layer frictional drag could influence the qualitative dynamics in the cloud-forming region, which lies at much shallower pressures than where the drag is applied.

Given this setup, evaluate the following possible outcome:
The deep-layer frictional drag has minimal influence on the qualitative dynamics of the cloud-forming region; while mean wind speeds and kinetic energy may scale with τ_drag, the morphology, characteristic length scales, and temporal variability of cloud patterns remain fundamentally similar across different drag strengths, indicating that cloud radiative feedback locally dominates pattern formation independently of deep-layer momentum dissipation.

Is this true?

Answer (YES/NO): NO